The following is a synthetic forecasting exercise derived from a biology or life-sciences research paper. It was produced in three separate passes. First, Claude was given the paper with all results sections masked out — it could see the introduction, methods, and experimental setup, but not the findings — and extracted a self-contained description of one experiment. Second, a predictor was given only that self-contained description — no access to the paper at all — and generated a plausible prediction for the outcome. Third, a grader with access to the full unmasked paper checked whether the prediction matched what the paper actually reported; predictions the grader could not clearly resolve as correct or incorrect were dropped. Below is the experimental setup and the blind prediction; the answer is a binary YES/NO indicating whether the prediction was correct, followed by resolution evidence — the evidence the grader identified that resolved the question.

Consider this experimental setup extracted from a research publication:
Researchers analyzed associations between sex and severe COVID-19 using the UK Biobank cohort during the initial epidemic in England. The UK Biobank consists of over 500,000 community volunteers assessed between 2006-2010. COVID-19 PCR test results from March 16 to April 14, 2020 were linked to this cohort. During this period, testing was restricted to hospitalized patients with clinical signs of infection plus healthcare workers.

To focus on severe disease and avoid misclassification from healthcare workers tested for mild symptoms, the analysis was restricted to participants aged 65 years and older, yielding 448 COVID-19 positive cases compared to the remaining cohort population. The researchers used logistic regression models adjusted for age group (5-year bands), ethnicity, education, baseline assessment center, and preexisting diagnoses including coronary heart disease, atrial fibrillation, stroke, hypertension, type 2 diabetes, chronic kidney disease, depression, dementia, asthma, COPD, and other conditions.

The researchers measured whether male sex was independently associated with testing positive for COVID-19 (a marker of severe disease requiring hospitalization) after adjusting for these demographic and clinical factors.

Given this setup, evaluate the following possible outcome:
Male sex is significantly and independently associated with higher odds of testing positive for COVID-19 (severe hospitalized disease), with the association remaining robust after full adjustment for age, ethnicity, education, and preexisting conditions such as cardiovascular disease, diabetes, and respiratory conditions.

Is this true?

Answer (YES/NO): YES